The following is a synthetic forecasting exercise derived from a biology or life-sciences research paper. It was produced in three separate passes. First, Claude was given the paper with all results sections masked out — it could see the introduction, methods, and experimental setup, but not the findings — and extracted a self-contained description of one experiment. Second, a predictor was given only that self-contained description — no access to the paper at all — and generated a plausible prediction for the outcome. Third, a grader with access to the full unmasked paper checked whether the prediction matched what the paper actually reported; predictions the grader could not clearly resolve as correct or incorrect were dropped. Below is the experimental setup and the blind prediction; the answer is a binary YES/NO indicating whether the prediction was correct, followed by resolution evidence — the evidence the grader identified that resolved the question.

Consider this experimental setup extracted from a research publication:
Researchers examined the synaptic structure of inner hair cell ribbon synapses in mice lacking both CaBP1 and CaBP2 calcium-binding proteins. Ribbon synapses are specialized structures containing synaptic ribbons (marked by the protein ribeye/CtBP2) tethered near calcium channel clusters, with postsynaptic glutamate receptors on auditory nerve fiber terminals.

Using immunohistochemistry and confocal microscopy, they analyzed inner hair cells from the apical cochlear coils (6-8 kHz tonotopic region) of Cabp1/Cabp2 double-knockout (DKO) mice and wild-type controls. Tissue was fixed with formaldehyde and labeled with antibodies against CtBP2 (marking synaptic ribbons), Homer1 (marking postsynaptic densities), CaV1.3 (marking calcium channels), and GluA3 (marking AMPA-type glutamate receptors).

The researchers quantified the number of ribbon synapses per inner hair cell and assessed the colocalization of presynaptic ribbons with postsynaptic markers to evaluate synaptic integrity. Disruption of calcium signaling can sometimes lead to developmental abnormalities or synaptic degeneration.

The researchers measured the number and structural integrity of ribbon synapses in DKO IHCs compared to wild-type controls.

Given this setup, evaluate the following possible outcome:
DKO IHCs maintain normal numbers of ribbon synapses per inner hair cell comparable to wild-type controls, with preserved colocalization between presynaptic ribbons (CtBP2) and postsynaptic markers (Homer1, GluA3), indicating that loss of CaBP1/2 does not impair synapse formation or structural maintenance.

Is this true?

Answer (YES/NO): NO